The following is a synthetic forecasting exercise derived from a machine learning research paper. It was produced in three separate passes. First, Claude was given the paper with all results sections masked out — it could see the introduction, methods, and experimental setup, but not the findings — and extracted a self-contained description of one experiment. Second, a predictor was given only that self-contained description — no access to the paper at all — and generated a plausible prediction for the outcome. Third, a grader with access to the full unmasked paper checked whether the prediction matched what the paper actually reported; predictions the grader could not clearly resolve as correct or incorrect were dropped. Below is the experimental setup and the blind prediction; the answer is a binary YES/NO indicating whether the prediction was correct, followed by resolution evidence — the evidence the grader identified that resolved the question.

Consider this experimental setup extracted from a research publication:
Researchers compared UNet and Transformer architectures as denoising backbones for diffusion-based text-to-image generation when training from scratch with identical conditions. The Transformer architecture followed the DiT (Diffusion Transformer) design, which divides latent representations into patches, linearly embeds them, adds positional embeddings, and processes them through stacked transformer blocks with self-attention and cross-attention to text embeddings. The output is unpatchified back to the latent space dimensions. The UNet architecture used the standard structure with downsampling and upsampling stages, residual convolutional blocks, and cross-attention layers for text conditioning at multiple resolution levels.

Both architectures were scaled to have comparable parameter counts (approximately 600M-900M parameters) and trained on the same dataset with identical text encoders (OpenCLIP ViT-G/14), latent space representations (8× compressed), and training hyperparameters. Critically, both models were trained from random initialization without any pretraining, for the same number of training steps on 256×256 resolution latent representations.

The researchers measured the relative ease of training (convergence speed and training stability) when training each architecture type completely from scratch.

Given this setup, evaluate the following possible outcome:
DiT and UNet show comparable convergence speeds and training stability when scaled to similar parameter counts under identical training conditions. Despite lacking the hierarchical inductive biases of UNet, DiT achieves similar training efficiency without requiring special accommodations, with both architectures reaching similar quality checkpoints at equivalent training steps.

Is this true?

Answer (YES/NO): NO